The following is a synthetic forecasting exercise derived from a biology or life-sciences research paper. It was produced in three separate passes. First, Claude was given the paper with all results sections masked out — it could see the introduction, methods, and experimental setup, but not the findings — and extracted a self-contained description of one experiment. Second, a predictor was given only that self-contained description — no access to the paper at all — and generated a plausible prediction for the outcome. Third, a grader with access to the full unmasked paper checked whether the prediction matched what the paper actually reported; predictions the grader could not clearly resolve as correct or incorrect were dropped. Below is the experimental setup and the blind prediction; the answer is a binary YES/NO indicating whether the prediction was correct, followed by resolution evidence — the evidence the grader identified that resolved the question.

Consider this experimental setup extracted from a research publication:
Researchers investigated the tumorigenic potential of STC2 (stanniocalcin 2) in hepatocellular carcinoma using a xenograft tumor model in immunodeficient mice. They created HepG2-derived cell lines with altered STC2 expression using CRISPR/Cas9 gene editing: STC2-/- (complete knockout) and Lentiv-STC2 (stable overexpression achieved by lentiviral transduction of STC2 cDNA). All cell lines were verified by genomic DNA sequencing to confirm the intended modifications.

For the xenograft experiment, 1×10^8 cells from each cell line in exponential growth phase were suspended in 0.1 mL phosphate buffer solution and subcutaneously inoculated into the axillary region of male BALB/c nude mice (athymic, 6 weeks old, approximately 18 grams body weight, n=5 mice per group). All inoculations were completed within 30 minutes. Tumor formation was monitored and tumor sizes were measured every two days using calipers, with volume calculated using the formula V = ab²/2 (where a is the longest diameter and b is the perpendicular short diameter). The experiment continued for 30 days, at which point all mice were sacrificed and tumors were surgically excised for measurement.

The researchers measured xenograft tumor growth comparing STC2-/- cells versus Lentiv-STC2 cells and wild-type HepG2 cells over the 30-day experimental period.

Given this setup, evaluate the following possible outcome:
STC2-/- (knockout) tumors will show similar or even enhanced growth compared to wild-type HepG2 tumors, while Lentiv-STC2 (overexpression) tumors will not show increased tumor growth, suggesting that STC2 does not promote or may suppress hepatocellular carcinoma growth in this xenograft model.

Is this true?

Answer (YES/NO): NO